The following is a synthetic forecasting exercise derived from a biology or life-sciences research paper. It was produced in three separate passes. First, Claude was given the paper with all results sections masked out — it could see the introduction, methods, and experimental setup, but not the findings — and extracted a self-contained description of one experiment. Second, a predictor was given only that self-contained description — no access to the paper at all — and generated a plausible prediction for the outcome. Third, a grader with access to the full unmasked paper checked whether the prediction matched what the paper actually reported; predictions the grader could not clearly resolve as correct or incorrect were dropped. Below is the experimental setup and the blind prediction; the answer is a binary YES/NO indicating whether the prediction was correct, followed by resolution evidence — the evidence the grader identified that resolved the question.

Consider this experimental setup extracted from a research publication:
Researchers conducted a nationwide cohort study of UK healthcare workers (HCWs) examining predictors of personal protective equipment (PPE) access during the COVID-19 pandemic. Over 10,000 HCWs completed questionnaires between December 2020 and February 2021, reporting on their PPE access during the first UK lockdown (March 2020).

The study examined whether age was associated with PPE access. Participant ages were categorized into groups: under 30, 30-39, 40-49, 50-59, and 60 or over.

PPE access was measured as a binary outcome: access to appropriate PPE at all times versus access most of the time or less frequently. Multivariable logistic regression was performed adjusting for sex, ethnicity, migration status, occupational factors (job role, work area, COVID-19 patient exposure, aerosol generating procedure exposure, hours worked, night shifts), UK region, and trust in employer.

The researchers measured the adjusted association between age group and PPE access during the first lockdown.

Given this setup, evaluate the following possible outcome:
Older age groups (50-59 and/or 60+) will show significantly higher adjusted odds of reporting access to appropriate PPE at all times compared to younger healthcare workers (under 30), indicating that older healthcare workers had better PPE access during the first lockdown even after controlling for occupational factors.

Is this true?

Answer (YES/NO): YES